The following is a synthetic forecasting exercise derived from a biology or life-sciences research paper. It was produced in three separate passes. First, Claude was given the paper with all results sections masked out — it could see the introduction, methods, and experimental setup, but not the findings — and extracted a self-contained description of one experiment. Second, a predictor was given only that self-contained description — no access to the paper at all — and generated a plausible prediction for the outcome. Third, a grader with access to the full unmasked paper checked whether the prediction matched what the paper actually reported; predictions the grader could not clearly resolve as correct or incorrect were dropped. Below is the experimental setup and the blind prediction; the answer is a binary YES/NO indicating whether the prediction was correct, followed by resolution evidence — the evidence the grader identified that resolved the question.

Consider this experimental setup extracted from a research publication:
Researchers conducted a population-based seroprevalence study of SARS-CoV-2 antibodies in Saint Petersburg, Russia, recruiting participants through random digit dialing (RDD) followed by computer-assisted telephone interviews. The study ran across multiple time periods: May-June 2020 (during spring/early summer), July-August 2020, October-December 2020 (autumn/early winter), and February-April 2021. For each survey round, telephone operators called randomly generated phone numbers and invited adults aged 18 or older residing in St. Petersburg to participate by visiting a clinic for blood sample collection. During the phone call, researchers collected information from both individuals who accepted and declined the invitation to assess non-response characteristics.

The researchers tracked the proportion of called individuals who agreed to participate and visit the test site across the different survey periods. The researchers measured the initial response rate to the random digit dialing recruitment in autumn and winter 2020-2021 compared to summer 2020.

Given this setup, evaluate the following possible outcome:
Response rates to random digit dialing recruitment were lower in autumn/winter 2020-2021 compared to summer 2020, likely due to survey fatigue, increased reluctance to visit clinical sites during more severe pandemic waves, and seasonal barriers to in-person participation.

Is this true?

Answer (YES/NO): NO